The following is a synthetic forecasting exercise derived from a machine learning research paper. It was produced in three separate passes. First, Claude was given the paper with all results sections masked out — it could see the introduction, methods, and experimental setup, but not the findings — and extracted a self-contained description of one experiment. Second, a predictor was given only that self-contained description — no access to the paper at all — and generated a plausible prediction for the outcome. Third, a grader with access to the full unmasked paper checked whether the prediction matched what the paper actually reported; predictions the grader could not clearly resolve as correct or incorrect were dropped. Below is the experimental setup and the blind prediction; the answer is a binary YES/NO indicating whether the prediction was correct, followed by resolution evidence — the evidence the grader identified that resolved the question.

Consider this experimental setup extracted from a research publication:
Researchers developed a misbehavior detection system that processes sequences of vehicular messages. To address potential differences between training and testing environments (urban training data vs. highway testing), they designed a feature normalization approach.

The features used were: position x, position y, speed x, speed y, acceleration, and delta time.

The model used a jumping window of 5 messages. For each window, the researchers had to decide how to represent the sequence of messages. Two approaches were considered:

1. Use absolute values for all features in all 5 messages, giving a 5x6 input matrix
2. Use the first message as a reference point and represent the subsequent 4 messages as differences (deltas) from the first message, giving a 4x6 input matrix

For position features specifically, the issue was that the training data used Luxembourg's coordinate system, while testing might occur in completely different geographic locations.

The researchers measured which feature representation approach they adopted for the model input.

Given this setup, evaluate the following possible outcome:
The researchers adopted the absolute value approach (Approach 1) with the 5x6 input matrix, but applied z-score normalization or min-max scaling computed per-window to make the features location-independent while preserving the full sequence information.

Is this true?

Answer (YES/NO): NO